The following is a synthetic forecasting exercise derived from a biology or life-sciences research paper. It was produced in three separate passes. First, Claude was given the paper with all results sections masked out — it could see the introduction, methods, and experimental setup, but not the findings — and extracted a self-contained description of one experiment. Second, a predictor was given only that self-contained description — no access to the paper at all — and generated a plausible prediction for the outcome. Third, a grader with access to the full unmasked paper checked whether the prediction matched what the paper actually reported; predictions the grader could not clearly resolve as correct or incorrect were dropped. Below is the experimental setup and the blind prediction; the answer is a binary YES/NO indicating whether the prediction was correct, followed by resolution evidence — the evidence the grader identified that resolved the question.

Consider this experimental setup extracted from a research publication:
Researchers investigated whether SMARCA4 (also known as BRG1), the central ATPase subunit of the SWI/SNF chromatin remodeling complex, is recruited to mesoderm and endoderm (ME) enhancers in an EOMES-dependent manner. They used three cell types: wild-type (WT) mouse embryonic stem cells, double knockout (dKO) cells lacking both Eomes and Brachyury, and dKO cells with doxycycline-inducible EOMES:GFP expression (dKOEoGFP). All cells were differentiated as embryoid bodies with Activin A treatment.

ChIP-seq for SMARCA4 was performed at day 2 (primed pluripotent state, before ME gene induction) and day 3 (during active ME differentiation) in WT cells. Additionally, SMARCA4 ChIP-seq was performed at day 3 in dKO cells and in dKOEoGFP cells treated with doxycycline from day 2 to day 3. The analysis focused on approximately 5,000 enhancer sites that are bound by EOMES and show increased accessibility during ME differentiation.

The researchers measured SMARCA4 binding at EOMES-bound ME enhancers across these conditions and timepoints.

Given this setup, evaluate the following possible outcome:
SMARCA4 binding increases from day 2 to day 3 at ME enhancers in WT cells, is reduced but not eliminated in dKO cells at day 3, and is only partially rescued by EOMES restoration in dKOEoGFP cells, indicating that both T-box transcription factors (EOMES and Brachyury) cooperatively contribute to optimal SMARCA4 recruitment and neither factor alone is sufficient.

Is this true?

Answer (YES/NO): NO